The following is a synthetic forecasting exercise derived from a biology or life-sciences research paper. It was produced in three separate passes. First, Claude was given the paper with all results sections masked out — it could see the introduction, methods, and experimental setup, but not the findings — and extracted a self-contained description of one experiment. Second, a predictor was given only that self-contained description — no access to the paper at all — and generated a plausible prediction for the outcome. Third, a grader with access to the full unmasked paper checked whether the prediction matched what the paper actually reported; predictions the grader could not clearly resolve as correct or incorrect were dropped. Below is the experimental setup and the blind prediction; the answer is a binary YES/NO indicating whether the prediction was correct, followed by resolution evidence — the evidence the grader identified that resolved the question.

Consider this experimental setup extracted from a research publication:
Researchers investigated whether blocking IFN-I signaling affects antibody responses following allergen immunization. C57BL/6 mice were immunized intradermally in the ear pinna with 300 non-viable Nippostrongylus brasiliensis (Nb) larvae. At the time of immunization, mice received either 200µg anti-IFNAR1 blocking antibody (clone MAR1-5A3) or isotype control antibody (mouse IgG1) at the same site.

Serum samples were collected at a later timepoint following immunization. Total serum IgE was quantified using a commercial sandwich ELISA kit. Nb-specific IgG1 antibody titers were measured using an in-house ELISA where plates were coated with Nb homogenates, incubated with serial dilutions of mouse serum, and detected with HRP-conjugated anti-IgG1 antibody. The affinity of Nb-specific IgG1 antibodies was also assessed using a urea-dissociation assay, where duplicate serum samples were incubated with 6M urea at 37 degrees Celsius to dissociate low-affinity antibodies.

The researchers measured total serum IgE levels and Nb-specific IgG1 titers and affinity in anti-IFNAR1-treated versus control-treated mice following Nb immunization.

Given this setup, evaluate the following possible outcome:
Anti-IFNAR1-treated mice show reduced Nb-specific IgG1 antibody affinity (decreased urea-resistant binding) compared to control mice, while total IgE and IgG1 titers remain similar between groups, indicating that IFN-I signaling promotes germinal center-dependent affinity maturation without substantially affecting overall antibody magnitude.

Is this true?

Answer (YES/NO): NO